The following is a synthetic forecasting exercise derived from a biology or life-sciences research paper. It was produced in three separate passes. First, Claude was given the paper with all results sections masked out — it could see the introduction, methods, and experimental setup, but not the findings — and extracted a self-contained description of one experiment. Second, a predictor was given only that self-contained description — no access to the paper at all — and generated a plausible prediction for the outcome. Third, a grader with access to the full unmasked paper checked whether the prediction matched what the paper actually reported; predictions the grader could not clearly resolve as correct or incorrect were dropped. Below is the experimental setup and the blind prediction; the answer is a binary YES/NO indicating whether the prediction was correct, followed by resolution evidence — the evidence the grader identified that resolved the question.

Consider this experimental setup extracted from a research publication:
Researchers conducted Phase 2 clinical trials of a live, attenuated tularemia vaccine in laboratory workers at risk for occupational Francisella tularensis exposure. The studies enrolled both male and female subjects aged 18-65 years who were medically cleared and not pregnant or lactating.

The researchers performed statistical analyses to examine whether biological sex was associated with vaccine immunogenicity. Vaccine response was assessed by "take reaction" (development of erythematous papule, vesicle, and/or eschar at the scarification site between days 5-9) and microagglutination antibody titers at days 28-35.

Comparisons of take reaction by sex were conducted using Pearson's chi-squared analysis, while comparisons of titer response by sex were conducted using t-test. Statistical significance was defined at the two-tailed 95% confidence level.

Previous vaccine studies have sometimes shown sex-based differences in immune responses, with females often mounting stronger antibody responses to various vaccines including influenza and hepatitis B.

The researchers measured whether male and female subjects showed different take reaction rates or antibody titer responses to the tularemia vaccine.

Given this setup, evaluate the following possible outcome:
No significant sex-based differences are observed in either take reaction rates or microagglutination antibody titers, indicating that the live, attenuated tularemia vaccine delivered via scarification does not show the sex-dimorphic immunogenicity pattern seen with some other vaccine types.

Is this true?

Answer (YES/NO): YES